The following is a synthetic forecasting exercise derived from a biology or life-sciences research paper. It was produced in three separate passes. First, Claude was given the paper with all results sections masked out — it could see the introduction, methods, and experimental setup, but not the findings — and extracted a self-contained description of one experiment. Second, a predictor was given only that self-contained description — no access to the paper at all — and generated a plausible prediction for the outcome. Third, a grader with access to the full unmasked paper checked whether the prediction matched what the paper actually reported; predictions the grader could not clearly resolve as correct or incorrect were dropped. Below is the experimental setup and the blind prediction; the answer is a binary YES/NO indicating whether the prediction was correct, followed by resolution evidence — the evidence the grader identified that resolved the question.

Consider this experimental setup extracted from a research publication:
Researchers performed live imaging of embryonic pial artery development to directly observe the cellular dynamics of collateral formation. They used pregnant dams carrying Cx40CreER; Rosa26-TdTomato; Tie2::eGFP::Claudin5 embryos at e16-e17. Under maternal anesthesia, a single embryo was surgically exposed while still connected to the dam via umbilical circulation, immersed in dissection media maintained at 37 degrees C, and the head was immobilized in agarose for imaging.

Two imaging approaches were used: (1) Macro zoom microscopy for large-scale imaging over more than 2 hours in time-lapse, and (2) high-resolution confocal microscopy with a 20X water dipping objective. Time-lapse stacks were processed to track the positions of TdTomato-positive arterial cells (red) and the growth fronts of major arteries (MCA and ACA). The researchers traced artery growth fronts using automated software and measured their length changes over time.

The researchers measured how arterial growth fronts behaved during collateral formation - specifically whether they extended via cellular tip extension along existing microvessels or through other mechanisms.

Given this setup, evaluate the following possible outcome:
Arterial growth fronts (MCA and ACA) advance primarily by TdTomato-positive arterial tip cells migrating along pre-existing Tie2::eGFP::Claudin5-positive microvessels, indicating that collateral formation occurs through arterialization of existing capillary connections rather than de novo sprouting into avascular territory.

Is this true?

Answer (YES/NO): NO